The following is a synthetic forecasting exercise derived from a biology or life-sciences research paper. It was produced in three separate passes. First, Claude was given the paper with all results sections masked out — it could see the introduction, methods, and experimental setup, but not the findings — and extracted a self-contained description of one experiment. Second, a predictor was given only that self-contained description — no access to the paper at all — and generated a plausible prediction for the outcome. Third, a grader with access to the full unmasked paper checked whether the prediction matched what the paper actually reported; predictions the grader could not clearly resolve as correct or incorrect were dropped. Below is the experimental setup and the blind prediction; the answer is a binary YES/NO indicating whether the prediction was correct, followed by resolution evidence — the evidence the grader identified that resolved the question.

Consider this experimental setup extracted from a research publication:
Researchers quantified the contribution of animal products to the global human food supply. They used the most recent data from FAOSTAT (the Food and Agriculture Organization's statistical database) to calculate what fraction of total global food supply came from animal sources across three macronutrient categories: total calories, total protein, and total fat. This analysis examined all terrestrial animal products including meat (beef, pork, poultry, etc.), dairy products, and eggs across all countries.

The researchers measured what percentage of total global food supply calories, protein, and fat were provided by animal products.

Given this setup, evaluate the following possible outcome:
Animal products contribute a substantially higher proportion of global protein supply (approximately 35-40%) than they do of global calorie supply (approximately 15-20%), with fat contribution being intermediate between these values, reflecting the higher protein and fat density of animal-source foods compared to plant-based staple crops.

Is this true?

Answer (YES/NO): NO